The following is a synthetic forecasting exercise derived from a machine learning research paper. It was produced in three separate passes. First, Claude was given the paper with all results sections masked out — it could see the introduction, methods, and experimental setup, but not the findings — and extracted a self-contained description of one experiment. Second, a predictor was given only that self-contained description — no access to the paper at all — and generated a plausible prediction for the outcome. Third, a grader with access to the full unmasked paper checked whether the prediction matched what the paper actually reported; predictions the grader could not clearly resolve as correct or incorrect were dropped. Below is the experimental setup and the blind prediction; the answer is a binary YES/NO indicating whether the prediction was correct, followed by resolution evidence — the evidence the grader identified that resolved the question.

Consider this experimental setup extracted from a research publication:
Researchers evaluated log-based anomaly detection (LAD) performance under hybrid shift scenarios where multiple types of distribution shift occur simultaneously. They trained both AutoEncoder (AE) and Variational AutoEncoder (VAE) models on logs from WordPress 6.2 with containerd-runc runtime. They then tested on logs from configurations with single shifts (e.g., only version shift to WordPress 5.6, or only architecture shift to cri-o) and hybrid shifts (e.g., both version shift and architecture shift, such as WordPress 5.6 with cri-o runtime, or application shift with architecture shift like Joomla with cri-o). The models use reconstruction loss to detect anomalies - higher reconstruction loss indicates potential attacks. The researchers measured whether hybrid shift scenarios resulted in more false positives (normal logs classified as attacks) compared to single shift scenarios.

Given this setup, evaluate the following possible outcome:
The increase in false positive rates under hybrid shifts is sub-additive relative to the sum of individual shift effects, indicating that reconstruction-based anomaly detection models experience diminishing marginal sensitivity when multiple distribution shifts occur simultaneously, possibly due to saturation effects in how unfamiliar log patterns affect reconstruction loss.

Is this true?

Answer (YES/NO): NO